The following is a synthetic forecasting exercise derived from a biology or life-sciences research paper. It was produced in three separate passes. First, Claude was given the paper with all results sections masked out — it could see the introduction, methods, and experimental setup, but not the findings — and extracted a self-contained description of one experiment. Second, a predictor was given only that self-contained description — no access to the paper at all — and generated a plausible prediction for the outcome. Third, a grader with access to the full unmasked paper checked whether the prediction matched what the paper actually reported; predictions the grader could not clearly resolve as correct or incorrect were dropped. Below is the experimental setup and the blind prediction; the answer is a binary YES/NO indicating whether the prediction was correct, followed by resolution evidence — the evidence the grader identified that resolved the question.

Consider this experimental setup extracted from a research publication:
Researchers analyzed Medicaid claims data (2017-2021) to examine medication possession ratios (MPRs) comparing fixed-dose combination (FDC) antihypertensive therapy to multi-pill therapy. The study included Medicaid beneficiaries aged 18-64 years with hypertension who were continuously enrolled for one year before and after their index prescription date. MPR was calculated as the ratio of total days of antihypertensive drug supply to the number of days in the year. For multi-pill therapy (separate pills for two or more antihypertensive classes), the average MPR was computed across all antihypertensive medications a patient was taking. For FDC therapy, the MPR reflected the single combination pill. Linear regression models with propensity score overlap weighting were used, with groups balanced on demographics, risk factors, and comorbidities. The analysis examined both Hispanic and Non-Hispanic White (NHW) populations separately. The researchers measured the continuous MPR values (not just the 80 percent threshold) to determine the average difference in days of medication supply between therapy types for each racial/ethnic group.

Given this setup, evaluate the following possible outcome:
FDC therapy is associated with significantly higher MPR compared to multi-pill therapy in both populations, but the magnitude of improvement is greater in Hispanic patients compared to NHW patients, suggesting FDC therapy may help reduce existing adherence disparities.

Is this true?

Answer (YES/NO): NO